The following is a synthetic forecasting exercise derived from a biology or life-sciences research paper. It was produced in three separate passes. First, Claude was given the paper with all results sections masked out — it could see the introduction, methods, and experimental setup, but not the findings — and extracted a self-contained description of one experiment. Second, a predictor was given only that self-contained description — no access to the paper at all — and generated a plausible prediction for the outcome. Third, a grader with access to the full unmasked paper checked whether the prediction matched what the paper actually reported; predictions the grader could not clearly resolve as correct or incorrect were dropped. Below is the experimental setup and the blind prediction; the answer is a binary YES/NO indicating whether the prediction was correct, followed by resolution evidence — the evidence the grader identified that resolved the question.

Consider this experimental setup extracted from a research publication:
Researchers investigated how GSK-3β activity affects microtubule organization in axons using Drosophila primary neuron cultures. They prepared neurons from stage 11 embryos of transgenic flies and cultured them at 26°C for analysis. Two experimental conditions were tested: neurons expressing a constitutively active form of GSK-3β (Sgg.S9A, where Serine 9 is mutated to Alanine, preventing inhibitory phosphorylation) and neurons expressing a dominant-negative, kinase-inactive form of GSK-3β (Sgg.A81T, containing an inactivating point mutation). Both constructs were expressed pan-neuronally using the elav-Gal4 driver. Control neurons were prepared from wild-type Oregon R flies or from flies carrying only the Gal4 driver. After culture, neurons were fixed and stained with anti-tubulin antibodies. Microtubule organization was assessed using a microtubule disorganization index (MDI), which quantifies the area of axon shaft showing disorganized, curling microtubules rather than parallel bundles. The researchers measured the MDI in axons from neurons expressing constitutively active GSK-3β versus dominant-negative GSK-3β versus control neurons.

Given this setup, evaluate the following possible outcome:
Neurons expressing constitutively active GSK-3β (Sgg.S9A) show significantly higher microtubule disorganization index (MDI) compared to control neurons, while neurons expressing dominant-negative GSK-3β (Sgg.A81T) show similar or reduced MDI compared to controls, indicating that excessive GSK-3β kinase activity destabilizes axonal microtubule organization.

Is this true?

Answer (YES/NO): NO